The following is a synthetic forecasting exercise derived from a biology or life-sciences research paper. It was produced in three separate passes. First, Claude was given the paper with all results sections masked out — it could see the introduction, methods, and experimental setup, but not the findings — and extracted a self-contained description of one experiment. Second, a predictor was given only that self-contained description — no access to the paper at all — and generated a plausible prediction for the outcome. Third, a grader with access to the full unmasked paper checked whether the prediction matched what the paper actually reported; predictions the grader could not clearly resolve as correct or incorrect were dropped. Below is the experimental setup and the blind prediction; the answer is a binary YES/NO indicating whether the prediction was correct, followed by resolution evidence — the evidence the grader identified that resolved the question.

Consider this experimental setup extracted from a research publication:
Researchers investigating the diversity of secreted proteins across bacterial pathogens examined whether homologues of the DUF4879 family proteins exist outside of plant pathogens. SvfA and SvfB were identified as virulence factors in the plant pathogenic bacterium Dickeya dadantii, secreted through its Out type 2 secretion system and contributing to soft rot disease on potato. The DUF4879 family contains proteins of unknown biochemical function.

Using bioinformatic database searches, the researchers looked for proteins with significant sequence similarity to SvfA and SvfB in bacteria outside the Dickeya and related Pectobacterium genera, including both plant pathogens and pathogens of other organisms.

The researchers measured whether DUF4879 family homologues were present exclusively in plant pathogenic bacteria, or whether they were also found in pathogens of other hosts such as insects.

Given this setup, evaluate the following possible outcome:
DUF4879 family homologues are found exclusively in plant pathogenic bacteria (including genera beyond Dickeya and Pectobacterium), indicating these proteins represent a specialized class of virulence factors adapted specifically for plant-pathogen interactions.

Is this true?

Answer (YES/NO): NO